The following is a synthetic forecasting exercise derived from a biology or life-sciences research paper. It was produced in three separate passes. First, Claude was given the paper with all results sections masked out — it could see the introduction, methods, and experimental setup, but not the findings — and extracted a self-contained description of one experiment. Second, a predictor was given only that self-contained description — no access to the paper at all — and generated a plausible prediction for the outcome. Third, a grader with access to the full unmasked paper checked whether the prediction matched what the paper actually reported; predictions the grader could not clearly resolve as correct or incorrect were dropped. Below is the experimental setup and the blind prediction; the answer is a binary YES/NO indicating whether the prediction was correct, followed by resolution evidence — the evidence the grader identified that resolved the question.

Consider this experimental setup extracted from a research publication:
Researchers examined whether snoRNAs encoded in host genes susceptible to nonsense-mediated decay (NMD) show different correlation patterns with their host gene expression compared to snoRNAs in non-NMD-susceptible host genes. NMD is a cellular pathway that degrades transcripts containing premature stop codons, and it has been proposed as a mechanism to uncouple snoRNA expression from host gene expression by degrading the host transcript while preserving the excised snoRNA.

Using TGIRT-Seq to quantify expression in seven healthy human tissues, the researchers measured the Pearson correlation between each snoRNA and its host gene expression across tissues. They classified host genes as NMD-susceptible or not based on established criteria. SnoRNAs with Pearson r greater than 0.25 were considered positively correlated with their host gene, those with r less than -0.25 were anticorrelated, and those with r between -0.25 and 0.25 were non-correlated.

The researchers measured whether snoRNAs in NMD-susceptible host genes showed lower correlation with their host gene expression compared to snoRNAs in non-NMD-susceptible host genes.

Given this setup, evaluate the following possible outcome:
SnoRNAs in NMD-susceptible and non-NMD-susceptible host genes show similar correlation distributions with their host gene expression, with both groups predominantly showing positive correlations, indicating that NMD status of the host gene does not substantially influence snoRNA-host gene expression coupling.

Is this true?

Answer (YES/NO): NO